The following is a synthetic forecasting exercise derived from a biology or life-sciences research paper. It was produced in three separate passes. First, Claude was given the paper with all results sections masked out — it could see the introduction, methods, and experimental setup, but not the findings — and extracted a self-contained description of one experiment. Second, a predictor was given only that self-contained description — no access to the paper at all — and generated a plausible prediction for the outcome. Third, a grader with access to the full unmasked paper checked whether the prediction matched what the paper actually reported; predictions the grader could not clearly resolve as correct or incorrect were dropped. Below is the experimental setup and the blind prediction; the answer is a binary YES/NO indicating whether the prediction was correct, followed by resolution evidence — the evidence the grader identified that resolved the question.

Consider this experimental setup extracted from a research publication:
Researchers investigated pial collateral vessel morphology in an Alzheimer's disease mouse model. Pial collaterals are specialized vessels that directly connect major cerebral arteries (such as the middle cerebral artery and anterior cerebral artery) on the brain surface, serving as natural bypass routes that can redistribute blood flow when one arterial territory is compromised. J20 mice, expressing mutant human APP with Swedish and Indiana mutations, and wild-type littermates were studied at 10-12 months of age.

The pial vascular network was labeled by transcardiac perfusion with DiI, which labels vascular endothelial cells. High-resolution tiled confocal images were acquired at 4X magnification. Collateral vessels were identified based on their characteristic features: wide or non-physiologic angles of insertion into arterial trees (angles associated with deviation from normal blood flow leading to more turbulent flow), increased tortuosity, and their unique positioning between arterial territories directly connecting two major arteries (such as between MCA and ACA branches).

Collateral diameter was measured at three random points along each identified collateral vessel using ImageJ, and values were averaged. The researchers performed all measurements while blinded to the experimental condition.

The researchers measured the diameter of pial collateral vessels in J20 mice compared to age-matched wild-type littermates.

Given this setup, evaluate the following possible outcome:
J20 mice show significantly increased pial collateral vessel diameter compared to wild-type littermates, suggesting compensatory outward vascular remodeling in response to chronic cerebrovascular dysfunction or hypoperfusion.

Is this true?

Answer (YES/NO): YES